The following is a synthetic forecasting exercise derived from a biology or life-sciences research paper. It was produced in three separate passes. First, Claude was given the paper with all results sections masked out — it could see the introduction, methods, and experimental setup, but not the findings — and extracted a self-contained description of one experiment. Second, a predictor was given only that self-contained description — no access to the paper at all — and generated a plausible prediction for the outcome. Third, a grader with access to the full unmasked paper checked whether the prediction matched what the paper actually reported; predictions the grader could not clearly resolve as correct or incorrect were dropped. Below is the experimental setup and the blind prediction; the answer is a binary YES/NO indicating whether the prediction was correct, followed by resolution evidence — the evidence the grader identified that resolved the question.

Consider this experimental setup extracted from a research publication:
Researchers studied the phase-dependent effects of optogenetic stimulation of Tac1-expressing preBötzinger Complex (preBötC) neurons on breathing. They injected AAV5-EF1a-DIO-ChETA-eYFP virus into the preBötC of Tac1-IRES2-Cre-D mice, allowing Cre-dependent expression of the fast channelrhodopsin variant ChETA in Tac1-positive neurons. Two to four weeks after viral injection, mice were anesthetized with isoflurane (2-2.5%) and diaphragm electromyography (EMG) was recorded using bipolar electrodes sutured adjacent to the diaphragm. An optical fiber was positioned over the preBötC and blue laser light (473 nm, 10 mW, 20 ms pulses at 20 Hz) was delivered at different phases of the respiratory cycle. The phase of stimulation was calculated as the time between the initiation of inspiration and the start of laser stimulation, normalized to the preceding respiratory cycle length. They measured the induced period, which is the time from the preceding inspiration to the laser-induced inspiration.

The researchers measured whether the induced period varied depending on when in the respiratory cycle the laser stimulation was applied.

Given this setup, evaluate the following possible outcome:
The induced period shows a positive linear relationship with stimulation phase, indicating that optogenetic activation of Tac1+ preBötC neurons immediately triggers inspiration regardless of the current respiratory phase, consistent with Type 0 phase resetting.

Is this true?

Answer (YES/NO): NO